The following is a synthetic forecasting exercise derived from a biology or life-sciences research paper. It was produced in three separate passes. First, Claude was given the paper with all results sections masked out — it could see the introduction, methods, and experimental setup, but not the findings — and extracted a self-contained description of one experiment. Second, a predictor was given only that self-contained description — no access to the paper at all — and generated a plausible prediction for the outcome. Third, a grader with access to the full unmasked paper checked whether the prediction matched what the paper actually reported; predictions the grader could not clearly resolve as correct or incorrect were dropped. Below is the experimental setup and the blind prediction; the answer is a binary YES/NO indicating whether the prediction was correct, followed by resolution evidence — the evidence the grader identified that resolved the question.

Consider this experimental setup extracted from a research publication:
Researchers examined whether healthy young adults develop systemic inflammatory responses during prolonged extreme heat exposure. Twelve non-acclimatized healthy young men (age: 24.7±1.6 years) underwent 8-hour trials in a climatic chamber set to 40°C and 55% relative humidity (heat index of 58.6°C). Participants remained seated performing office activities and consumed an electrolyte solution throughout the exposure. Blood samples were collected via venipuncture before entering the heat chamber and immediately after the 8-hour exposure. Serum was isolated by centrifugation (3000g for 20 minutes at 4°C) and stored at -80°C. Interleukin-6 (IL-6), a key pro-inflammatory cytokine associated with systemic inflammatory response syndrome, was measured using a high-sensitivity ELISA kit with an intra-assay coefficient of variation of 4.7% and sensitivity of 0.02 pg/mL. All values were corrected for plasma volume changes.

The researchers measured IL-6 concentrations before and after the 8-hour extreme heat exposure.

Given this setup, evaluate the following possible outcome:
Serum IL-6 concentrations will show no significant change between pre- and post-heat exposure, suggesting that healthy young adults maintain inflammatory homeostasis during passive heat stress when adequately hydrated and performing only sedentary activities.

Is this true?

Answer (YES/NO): NO